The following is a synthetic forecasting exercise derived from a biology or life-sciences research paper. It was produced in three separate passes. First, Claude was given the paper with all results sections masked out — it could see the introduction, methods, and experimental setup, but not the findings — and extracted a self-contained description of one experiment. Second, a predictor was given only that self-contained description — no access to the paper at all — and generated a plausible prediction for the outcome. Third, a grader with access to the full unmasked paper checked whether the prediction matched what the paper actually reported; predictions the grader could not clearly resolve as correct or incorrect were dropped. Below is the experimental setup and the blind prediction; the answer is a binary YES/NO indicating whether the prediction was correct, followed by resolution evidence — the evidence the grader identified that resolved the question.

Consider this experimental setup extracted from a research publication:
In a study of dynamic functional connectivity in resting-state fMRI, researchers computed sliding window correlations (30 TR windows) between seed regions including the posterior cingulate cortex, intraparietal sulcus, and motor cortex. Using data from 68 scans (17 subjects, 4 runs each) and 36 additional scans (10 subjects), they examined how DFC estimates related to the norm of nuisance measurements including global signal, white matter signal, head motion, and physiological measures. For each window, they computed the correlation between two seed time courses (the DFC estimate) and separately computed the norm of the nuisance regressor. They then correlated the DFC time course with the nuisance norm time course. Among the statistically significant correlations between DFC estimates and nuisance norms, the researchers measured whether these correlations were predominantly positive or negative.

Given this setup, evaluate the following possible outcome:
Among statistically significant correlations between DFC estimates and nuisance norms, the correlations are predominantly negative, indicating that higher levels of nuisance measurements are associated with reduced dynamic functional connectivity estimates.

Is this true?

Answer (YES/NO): NO